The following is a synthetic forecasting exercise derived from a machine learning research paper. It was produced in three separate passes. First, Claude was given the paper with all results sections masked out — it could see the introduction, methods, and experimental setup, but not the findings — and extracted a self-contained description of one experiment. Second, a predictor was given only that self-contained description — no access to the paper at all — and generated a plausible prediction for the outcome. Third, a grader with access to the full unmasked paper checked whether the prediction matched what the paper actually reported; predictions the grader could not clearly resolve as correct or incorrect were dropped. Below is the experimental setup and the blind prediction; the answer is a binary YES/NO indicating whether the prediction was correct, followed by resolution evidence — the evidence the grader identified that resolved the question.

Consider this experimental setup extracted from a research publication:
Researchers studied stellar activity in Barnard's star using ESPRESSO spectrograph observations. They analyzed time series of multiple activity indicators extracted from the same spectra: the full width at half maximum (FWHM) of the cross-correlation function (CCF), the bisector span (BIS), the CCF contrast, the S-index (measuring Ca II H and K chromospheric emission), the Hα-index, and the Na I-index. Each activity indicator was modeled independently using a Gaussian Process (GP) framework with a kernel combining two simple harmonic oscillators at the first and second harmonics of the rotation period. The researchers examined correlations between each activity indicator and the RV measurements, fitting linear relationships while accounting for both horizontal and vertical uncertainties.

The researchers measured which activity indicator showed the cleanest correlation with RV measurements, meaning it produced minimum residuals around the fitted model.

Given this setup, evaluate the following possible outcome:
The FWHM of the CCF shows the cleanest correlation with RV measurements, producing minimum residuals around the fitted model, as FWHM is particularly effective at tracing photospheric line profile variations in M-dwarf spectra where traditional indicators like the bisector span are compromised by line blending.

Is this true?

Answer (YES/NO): YES